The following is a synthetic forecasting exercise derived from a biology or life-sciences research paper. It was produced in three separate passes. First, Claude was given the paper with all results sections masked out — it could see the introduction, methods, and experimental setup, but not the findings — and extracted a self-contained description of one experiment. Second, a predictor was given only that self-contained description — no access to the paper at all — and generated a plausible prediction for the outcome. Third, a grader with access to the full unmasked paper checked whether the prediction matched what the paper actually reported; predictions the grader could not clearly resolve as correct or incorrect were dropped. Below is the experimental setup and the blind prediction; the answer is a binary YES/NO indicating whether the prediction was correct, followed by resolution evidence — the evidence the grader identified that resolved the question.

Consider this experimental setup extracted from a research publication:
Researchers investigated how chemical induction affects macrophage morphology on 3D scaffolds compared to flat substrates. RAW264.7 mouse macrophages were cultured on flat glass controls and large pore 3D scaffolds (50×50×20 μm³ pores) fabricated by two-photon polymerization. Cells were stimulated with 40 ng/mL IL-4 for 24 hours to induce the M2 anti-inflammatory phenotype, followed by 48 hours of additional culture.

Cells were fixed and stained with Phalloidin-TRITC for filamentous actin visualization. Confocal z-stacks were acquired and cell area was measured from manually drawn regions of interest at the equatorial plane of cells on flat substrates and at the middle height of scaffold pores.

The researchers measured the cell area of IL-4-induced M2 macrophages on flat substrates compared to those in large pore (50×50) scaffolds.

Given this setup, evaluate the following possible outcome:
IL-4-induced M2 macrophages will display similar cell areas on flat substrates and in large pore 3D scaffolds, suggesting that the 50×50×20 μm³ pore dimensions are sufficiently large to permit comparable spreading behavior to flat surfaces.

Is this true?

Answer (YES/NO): NO